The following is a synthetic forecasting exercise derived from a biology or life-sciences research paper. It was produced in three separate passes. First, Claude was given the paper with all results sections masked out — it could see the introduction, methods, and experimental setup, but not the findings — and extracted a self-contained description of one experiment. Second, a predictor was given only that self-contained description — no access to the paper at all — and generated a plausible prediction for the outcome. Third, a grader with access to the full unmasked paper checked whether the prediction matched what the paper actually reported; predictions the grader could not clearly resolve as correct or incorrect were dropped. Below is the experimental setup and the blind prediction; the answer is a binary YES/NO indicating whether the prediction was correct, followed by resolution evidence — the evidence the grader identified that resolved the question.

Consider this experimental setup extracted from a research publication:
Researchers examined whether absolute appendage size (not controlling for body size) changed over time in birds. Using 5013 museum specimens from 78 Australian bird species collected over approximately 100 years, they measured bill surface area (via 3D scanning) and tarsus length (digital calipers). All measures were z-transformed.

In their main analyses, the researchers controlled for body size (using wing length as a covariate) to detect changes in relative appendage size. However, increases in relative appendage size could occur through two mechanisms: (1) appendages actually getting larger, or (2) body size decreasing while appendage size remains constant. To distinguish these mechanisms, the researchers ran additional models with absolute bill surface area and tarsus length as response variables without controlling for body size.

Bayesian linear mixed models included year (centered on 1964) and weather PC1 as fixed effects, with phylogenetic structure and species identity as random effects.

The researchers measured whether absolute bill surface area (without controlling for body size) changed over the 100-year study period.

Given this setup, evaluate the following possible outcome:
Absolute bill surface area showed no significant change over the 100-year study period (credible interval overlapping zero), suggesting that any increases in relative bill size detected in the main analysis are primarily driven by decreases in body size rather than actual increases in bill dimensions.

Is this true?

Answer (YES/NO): NO